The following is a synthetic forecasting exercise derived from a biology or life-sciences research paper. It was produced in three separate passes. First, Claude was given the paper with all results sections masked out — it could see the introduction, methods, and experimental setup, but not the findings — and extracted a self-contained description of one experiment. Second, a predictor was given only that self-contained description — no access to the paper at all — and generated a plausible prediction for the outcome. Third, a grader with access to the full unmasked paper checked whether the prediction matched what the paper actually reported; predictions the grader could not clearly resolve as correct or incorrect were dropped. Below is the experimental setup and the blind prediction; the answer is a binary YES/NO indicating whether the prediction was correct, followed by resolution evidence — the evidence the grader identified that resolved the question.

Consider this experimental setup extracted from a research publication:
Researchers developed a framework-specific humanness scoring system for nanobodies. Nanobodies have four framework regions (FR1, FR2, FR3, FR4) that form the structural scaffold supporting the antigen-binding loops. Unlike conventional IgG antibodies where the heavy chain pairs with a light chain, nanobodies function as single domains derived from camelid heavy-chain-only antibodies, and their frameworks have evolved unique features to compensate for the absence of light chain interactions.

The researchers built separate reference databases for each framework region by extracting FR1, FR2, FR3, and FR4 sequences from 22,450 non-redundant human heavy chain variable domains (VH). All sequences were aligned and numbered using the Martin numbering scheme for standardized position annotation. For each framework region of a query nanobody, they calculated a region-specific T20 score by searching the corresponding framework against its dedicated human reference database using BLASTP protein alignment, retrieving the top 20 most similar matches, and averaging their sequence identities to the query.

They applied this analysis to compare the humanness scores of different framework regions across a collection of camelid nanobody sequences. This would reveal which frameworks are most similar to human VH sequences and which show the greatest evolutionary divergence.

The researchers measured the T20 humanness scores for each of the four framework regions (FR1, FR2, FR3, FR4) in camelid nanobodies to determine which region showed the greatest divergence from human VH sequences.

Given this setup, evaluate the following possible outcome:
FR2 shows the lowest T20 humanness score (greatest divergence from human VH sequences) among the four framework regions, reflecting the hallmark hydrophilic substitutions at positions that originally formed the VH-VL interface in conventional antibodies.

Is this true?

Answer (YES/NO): YES